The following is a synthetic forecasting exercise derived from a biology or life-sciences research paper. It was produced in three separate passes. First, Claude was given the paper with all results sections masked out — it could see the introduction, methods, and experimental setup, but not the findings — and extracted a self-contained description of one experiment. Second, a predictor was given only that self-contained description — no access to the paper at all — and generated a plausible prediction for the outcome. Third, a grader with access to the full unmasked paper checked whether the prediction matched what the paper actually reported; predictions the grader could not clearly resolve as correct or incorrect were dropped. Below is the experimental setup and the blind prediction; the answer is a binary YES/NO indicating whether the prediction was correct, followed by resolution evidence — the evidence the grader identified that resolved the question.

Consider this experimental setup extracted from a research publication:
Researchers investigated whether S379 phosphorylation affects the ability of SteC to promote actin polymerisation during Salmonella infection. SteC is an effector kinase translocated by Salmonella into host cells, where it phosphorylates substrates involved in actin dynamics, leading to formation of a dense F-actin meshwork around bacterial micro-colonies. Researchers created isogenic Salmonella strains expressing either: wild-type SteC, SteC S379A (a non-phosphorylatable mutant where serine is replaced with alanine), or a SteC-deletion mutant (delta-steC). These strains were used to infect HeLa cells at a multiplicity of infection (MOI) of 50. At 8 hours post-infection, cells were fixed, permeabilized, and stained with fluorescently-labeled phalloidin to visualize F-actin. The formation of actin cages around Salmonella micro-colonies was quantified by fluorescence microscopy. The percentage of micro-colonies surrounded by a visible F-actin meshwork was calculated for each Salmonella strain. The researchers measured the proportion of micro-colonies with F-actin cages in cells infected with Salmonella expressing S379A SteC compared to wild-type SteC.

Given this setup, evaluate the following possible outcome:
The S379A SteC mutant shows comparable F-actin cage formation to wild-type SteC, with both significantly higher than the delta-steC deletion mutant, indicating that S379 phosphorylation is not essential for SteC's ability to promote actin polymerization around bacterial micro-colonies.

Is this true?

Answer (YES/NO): NO